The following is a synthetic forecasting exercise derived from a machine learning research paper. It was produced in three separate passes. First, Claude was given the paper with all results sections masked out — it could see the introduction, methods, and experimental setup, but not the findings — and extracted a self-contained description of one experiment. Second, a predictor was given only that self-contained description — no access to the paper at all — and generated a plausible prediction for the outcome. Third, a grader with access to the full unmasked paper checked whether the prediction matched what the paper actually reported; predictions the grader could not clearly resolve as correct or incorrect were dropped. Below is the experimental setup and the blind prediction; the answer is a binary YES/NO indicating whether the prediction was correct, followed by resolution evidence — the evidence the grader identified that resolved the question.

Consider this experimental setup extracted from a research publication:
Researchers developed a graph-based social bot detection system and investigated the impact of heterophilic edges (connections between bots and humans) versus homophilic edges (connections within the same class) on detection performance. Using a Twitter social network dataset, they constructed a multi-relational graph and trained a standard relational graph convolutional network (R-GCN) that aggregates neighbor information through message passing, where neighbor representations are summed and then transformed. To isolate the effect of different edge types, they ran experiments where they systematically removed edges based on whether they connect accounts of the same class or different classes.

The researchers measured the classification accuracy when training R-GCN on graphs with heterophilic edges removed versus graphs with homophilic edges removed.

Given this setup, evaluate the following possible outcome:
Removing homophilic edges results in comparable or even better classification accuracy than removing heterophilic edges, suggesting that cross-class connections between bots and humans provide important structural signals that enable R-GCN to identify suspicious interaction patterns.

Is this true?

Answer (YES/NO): NO